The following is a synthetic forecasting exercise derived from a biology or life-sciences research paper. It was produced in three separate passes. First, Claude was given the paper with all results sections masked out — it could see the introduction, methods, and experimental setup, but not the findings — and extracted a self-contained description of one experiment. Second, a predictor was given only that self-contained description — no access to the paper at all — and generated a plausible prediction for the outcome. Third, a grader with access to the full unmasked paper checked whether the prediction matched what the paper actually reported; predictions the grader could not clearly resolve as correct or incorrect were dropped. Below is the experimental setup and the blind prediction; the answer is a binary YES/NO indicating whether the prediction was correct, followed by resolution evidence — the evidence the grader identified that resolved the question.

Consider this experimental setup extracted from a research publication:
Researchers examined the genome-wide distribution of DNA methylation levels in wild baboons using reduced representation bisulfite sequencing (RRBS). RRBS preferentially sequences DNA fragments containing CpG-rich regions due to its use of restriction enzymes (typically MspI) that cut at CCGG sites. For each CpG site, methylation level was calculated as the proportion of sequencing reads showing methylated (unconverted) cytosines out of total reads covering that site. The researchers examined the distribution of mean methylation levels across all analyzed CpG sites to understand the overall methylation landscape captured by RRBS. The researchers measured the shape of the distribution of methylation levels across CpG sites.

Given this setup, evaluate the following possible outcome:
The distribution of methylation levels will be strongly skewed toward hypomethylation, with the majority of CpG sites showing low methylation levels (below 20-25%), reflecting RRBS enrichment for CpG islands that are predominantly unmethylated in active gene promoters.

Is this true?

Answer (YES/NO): NO